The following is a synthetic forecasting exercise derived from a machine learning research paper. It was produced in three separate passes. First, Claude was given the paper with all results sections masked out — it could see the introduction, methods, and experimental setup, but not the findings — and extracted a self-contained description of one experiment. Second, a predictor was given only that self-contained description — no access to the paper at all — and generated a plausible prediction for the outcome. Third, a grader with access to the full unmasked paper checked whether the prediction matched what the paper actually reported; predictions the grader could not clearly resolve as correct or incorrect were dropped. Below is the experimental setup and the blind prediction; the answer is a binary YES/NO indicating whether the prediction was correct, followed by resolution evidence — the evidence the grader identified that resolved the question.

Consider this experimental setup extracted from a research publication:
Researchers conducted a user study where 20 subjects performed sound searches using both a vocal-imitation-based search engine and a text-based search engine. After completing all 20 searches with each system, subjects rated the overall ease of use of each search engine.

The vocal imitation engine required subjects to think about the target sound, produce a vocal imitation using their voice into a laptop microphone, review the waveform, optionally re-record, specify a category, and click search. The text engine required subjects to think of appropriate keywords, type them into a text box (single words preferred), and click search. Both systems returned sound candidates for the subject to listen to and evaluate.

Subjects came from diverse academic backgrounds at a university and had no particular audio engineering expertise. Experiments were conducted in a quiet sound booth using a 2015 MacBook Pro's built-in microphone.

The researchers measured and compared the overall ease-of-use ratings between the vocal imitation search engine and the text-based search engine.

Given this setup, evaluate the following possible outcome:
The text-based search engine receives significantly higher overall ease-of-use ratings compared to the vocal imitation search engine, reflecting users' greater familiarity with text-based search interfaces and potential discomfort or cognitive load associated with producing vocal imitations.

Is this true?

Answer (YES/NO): NO